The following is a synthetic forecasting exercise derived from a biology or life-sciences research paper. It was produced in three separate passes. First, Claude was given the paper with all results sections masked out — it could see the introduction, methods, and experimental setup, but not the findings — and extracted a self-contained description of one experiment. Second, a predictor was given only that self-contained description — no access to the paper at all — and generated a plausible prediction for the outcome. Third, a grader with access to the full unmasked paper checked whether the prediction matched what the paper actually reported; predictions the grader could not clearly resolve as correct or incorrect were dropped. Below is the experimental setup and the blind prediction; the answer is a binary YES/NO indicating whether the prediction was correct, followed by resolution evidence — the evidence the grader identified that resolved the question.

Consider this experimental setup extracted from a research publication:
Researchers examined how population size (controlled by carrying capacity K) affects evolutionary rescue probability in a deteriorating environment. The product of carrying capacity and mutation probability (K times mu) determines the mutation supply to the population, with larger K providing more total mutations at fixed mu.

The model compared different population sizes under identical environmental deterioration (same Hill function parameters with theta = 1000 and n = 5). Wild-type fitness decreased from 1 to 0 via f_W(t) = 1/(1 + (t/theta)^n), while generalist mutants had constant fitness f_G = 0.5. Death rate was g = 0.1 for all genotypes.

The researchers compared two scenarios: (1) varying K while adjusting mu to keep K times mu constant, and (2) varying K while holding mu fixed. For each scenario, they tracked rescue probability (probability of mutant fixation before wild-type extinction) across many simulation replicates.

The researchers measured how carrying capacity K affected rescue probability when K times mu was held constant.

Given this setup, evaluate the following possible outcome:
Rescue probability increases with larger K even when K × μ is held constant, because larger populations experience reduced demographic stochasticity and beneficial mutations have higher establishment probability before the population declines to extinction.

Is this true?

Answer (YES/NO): NO